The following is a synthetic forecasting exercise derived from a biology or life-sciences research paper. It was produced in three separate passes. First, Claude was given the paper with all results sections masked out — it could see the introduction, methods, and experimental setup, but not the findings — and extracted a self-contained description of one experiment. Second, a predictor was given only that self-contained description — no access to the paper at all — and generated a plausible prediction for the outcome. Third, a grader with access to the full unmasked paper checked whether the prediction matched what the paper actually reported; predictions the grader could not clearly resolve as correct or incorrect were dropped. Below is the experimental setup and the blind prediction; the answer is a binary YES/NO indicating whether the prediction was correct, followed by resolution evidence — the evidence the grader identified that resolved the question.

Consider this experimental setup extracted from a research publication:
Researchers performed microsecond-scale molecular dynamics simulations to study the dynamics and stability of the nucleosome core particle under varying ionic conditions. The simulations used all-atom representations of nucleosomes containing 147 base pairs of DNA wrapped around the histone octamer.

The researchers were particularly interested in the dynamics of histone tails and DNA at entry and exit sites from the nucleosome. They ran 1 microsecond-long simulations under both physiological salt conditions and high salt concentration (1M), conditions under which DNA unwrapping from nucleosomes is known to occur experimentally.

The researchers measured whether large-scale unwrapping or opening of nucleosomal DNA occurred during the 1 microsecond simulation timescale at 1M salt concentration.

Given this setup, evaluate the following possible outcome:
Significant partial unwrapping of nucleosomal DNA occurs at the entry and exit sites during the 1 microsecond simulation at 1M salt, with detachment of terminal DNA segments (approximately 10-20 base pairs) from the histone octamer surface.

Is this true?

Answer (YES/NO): NO